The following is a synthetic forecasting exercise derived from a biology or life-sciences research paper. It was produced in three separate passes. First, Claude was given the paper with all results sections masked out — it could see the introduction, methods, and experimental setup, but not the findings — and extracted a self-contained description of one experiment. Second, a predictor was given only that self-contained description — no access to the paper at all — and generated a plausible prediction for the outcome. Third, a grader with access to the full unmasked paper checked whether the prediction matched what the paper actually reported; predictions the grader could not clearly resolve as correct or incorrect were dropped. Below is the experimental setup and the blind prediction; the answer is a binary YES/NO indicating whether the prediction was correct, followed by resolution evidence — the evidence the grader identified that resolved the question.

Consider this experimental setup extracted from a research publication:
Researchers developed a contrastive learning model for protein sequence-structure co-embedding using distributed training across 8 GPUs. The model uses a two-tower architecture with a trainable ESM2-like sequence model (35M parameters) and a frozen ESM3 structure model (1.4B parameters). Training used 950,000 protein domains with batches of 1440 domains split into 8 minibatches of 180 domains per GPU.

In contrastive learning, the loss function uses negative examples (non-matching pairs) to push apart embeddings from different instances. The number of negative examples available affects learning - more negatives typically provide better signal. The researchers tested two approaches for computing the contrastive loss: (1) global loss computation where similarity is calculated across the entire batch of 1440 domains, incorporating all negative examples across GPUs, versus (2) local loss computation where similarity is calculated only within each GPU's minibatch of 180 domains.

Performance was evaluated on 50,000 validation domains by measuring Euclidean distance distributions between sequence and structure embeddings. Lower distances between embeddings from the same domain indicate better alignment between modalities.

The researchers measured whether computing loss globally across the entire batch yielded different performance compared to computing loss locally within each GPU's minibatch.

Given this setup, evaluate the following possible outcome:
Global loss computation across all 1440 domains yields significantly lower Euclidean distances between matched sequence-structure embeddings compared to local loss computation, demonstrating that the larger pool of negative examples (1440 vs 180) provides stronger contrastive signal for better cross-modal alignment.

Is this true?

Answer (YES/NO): NO